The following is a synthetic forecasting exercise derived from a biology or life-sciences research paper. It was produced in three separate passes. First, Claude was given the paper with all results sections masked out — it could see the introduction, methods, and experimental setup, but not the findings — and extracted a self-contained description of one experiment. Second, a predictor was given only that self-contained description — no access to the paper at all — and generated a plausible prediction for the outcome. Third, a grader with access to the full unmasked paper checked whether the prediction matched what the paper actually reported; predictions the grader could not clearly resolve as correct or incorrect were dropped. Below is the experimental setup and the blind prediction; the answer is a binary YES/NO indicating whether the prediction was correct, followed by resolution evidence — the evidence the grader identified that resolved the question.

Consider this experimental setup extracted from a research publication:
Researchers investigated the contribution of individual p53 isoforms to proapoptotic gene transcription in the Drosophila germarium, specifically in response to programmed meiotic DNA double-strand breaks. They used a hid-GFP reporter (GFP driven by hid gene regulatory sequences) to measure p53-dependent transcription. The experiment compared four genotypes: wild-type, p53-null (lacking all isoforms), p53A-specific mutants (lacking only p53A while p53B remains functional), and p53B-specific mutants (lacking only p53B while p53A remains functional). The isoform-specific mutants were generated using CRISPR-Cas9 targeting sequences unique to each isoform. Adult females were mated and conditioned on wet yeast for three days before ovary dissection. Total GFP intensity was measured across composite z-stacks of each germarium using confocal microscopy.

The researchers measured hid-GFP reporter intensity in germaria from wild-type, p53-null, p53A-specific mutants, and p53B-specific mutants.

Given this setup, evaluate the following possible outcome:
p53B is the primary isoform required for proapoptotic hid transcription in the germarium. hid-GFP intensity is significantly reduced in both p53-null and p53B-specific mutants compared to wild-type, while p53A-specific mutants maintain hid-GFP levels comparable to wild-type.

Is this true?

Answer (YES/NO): NO